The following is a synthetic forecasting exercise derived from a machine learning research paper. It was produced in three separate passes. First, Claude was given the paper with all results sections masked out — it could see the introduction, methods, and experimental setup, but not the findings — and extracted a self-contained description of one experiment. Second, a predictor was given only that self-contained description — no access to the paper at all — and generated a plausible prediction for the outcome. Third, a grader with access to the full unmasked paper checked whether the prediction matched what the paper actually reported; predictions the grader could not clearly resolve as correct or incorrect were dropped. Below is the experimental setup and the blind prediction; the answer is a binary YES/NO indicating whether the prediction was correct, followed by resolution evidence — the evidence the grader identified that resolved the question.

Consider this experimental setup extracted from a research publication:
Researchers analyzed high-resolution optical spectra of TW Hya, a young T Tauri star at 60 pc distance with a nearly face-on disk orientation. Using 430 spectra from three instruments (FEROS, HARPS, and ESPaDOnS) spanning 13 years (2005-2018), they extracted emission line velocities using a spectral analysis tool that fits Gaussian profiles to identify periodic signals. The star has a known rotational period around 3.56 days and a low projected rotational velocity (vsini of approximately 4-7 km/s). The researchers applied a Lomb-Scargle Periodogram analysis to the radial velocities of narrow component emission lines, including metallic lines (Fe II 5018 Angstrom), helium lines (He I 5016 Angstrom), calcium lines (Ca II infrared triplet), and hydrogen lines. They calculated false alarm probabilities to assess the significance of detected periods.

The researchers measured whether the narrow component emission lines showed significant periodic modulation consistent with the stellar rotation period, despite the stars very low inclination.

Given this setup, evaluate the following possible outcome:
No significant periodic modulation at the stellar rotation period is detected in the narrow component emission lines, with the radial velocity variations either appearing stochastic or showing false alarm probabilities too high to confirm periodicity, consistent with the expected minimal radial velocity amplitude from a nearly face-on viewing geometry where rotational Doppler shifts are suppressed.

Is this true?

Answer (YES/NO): NO